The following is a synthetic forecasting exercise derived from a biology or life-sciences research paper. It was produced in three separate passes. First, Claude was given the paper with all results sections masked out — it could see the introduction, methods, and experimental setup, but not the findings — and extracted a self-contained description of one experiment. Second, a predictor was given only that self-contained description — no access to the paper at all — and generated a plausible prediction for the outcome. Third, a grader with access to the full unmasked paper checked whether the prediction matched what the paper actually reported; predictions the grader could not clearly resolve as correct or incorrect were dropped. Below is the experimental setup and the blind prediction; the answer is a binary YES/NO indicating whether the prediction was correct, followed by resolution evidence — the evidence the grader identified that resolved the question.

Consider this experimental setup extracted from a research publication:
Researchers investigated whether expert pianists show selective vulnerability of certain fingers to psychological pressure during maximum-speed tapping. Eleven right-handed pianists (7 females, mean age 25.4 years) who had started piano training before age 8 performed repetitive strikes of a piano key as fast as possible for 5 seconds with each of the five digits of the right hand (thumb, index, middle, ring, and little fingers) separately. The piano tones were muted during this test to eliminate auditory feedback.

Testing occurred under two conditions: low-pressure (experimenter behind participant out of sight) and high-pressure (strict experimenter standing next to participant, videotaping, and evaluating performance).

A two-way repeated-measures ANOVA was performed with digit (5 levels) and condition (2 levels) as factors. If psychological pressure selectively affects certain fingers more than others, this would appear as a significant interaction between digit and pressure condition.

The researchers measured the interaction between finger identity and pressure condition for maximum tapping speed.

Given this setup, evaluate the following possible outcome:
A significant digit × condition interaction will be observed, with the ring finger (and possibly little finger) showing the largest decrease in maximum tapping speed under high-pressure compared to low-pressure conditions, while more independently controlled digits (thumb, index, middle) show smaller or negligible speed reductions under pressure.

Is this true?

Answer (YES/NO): NO